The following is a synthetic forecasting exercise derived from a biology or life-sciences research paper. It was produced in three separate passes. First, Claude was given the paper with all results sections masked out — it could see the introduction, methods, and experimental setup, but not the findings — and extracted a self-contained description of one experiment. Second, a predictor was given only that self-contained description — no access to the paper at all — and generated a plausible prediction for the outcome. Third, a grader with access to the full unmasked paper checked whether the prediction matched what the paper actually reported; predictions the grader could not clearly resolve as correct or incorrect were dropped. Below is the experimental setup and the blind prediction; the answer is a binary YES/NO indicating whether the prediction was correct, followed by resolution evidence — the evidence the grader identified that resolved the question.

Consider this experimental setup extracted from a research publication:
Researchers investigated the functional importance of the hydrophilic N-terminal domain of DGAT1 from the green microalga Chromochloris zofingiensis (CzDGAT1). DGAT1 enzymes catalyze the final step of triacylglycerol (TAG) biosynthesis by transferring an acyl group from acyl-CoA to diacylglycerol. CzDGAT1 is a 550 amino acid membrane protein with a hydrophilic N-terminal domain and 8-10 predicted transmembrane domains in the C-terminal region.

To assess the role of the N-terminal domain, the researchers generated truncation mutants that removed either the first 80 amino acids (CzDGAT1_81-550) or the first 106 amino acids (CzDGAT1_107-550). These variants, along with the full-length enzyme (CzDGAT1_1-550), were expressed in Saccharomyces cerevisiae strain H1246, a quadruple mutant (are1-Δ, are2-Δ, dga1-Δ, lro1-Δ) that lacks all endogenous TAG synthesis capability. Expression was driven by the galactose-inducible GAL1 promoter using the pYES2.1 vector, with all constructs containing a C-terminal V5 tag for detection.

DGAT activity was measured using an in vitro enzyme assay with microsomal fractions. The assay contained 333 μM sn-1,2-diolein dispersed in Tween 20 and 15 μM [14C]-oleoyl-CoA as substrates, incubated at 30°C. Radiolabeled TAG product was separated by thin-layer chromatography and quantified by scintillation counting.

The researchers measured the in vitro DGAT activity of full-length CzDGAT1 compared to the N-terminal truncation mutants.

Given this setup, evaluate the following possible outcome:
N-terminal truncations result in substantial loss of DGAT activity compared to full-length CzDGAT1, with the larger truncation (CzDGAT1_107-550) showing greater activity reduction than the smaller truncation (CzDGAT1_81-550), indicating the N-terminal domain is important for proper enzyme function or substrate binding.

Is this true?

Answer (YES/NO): YES